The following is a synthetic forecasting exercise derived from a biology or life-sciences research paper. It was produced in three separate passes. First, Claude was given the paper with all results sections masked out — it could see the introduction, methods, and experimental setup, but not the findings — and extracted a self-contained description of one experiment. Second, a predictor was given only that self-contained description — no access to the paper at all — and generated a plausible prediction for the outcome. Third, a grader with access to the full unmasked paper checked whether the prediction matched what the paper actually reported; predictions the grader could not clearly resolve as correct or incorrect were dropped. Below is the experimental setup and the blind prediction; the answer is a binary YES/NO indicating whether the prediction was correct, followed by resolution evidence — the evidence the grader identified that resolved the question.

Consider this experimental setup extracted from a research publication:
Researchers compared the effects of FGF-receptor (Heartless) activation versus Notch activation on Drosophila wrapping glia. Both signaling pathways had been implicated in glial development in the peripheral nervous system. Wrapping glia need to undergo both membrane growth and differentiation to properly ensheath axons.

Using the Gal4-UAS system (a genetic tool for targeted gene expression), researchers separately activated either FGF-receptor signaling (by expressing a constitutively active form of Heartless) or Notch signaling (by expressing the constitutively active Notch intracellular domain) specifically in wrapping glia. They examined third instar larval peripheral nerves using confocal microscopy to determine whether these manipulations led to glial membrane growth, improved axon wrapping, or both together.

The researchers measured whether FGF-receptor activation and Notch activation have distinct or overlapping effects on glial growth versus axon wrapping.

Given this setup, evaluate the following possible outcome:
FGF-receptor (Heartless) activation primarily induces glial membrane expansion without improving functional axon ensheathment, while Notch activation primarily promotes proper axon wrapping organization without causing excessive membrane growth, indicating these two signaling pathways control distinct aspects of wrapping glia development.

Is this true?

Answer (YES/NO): YES